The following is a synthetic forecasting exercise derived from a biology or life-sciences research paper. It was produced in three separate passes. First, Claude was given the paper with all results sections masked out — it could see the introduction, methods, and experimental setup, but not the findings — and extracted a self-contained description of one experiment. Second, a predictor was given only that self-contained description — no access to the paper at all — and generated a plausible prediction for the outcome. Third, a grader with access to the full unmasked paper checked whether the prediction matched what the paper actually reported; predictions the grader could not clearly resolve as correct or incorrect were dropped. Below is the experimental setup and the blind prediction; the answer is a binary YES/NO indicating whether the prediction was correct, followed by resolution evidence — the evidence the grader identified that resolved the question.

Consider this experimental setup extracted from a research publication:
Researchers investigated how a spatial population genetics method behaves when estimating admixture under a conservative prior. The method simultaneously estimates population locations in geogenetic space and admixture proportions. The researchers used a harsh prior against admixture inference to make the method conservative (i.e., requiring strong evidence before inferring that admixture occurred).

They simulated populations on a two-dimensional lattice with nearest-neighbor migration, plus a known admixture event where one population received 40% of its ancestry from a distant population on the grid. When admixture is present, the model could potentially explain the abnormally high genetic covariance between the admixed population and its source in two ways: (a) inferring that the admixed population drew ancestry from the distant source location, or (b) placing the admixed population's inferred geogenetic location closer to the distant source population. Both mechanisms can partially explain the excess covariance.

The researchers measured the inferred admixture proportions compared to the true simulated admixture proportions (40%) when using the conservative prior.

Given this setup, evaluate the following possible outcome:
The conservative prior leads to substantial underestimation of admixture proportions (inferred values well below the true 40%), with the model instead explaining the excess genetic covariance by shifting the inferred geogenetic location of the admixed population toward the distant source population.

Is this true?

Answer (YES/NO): YES